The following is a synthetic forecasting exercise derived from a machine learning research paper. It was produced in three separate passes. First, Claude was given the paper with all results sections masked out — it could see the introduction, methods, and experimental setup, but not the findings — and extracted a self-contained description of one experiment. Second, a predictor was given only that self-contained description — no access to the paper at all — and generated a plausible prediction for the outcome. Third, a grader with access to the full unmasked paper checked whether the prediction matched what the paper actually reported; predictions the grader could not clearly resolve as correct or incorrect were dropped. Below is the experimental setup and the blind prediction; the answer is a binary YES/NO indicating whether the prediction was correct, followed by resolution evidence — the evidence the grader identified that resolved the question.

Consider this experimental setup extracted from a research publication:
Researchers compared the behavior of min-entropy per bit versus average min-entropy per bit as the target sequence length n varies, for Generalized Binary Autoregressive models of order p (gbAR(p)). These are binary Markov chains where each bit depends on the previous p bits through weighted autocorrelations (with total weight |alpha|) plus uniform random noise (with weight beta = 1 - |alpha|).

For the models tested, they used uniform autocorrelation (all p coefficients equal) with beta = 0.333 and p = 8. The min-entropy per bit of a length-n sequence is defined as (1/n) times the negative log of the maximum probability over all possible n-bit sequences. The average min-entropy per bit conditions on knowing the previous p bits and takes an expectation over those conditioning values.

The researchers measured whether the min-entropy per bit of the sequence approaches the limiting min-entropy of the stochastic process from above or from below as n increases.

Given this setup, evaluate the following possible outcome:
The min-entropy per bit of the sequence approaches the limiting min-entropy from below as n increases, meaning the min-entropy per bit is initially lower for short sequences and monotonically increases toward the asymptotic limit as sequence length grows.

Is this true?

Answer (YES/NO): NO